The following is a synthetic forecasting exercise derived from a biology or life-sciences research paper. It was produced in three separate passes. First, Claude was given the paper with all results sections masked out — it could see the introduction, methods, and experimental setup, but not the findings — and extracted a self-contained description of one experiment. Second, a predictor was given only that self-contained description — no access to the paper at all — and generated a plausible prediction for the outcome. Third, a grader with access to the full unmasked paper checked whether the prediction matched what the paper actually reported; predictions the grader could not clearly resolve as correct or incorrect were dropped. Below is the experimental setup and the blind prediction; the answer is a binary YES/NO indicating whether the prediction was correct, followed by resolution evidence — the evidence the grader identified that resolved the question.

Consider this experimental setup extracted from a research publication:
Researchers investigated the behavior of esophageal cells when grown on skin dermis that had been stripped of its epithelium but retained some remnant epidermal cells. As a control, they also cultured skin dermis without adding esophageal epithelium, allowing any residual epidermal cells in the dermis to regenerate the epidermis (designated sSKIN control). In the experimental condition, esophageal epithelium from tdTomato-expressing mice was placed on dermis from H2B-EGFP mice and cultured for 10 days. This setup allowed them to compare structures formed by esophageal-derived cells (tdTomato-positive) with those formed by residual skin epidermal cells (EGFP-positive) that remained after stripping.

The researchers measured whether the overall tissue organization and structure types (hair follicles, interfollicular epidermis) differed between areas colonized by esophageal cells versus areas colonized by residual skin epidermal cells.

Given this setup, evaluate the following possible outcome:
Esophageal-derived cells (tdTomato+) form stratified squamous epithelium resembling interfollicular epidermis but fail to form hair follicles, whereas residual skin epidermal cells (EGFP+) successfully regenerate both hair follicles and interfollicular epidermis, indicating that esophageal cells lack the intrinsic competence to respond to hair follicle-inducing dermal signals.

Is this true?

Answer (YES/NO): NO